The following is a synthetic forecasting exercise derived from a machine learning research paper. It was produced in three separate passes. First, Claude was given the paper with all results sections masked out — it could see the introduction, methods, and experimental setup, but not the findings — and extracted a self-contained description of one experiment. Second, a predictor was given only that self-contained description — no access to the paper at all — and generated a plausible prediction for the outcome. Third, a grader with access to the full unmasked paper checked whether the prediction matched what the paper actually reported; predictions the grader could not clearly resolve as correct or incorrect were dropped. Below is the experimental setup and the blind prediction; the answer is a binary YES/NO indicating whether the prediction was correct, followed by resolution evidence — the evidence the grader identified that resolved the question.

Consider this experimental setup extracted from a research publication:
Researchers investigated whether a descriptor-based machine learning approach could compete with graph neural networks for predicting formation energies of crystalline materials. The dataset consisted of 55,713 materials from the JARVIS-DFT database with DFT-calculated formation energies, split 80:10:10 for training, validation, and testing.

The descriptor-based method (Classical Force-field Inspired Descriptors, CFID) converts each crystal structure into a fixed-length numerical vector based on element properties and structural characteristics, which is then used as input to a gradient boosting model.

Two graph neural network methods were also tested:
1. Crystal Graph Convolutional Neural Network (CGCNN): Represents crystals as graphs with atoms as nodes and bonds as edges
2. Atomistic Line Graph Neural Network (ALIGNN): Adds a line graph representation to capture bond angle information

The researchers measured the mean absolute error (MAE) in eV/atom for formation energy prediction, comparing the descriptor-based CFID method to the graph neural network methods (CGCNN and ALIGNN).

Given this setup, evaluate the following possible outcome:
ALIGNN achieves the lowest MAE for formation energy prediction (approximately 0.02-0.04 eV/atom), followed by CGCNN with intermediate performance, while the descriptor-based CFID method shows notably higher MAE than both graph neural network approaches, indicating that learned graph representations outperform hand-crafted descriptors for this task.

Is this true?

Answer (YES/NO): YES